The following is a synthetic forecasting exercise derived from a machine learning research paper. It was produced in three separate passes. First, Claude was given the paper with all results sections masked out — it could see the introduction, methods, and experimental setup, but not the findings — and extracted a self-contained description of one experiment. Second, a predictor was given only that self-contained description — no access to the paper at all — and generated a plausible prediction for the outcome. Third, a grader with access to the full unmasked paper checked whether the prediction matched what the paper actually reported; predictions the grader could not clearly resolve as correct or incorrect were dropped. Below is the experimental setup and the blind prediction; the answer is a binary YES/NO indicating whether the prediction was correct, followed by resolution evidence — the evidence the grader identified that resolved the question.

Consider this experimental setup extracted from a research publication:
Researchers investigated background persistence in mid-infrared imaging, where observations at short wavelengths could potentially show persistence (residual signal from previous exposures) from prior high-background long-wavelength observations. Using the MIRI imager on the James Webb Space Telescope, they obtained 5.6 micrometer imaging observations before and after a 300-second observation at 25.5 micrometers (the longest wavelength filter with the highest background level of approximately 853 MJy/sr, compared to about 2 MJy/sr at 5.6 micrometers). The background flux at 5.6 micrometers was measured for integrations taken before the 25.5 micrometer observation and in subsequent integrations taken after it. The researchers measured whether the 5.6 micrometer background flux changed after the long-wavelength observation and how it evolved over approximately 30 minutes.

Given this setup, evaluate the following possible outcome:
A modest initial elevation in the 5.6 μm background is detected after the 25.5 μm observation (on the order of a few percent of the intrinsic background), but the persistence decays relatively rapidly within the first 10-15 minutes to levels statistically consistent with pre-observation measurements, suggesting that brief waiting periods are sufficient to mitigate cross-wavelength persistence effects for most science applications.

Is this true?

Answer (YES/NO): NO